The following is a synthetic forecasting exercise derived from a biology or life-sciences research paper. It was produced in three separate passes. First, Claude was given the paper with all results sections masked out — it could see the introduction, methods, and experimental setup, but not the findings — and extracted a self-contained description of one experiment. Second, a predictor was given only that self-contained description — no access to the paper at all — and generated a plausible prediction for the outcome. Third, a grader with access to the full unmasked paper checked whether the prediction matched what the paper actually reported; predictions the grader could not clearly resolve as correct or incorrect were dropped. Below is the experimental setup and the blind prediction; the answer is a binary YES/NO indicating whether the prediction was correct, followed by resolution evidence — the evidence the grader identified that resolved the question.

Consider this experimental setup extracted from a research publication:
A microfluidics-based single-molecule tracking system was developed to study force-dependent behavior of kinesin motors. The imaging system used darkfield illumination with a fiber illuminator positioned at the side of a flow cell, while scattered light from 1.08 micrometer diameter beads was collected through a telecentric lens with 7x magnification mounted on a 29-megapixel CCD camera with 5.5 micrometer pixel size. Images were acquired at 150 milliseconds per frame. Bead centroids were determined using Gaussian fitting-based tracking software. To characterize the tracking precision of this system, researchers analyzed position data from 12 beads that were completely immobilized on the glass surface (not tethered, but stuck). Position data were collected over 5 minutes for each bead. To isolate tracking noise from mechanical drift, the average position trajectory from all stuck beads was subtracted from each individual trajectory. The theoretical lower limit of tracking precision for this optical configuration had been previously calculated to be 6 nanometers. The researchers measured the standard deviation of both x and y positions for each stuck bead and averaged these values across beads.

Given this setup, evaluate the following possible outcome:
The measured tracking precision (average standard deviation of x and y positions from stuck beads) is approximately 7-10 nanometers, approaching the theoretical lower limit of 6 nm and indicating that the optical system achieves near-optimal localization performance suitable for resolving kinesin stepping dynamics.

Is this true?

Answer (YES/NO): NO